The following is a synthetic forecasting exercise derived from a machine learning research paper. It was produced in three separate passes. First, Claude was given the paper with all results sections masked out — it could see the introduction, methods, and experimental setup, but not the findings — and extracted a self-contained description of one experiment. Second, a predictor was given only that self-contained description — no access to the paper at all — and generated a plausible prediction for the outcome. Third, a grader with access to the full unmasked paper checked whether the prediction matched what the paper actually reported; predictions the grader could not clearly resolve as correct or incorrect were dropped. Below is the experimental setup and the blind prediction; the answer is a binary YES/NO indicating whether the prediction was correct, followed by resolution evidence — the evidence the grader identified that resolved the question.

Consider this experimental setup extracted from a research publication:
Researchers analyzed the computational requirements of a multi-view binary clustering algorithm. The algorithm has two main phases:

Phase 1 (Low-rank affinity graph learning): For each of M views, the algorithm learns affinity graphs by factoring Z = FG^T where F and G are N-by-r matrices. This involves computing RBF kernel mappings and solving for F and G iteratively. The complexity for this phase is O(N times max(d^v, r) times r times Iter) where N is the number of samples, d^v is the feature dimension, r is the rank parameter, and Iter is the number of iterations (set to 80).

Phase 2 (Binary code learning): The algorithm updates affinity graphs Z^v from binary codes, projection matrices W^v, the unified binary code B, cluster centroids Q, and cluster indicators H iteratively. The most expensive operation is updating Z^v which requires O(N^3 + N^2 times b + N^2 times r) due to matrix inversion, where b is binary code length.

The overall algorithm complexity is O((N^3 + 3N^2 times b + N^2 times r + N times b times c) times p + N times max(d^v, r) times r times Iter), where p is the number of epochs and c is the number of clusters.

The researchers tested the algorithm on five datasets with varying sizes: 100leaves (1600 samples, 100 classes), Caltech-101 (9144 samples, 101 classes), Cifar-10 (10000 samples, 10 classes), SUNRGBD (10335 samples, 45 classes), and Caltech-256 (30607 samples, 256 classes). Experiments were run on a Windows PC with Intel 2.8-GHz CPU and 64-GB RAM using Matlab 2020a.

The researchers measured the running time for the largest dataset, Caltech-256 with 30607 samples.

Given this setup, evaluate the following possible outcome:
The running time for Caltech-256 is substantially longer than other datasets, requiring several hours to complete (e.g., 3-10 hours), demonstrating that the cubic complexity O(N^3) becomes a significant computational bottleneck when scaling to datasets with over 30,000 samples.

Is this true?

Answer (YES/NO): NO